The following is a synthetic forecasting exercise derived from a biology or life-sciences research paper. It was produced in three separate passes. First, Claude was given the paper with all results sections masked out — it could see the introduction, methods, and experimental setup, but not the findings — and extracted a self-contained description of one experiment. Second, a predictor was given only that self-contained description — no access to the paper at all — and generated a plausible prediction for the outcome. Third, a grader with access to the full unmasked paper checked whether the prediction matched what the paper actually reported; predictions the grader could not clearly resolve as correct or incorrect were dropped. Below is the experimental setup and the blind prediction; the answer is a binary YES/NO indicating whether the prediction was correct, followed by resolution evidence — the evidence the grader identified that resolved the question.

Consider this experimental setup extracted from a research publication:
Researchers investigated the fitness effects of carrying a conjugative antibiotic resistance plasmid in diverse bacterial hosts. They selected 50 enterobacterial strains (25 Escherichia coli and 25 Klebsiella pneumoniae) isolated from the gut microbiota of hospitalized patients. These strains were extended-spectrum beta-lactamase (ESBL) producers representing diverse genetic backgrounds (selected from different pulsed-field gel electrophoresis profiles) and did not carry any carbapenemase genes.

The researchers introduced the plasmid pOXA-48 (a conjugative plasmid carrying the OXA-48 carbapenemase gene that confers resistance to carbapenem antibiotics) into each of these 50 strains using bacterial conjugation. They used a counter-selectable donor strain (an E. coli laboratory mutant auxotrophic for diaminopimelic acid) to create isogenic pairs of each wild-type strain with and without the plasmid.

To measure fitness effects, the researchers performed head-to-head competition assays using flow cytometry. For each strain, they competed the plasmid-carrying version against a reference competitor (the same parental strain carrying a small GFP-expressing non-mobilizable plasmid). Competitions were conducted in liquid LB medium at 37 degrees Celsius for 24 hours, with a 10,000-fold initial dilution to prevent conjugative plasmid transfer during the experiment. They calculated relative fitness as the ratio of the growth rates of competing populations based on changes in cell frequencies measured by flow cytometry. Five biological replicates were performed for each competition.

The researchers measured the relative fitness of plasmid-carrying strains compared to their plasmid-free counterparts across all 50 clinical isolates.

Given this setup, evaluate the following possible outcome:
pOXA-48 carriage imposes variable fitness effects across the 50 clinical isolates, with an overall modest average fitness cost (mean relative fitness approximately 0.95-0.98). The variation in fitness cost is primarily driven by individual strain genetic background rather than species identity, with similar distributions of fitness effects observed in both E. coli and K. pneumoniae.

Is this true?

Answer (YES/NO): YES